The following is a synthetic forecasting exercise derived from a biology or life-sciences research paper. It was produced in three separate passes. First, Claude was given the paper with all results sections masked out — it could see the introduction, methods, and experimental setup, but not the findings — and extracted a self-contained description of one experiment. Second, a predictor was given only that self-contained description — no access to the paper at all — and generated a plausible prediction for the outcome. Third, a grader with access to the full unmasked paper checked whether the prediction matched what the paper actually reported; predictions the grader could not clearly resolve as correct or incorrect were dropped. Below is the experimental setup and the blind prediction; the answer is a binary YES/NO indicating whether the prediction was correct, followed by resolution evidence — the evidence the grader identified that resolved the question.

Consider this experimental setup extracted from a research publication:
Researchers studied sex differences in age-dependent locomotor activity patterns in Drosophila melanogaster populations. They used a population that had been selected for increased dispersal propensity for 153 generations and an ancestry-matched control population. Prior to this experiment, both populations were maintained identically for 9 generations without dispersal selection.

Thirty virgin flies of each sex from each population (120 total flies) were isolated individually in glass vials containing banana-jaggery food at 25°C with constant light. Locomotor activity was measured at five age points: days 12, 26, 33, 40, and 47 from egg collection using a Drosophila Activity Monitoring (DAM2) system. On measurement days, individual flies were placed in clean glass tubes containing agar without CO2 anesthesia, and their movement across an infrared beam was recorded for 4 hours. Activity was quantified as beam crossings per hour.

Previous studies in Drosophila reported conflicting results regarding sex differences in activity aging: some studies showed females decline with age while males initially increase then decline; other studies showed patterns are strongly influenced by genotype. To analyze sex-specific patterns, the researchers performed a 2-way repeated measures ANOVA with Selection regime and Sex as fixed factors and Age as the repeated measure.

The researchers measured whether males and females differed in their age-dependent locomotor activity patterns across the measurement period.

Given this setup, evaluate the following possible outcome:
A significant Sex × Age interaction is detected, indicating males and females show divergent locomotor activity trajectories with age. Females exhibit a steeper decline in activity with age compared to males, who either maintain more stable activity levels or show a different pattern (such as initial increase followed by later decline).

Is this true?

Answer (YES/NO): NO